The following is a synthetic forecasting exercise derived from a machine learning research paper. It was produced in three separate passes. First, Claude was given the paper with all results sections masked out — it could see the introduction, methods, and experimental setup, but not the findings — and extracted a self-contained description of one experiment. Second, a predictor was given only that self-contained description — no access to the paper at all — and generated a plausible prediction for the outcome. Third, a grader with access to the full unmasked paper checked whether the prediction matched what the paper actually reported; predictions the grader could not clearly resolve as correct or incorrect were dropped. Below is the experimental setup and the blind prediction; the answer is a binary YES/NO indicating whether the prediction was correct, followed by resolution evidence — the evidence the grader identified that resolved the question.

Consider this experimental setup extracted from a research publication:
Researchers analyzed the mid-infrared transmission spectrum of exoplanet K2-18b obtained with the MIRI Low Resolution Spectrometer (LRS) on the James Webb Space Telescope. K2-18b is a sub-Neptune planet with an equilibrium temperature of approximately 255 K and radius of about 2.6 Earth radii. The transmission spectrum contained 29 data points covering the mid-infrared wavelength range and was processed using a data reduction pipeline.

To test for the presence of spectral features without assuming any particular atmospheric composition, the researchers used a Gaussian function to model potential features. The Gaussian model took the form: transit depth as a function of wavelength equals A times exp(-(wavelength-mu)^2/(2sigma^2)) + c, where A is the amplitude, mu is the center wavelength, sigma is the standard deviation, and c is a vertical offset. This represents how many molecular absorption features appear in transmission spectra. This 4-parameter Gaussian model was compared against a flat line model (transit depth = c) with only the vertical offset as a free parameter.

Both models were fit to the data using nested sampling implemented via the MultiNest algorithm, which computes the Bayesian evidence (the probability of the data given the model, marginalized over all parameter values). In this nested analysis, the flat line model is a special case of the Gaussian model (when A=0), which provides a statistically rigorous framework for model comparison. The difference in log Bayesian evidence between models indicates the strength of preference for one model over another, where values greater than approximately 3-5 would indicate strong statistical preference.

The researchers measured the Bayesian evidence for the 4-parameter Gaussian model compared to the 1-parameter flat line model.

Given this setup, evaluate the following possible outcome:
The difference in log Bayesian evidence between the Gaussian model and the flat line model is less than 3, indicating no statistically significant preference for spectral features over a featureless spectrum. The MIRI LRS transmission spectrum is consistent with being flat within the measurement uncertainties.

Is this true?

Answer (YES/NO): YES